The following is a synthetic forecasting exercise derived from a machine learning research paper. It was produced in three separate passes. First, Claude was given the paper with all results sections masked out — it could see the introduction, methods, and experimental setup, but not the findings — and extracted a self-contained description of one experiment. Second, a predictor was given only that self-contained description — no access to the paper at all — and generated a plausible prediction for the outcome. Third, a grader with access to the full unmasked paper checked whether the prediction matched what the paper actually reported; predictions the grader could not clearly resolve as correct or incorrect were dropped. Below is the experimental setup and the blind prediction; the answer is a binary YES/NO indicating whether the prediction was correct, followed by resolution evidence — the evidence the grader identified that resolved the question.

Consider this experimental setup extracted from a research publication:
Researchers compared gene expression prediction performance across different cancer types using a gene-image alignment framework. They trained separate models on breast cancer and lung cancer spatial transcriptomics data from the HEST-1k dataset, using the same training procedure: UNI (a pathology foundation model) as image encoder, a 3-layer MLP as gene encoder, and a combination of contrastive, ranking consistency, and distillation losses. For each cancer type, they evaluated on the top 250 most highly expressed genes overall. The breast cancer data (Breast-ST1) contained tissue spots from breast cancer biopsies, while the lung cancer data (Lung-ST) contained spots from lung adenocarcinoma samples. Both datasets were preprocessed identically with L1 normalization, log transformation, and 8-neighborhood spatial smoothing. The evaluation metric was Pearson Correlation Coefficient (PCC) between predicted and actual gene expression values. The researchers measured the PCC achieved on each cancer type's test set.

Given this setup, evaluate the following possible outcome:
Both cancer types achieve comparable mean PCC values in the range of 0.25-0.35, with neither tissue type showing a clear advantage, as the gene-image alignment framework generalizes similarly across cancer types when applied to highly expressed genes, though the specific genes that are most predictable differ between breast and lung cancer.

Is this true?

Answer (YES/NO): NO